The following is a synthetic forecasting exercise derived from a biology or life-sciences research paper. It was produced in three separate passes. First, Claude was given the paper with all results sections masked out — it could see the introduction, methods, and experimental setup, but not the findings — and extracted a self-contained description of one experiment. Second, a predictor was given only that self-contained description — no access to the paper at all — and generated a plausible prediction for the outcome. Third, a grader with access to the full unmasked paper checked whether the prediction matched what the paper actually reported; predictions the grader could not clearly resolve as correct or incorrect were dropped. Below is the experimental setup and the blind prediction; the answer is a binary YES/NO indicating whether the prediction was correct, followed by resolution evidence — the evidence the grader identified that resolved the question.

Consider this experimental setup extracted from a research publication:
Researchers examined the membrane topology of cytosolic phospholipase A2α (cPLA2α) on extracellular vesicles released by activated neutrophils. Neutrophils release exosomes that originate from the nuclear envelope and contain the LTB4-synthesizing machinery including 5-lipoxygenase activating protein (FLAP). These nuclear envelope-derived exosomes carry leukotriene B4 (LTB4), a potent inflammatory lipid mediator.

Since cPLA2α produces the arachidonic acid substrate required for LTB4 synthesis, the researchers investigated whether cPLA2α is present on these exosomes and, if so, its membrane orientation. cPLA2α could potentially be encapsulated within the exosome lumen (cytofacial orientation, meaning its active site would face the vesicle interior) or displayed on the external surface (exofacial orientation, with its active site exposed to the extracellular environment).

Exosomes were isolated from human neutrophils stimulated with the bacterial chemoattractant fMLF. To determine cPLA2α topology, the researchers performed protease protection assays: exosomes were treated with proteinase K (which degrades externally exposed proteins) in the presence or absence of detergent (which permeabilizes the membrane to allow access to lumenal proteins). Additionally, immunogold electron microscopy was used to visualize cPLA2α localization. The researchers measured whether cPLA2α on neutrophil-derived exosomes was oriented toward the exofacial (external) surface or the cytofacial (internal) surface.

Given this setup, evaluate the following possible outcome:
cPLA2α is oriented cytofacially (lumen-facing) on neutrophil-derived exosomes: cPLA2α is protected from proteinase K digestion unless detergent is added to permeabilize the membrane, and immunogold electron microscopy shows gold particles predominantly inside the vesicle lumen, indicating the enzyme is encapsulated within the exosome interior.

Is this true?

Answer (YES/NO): NO